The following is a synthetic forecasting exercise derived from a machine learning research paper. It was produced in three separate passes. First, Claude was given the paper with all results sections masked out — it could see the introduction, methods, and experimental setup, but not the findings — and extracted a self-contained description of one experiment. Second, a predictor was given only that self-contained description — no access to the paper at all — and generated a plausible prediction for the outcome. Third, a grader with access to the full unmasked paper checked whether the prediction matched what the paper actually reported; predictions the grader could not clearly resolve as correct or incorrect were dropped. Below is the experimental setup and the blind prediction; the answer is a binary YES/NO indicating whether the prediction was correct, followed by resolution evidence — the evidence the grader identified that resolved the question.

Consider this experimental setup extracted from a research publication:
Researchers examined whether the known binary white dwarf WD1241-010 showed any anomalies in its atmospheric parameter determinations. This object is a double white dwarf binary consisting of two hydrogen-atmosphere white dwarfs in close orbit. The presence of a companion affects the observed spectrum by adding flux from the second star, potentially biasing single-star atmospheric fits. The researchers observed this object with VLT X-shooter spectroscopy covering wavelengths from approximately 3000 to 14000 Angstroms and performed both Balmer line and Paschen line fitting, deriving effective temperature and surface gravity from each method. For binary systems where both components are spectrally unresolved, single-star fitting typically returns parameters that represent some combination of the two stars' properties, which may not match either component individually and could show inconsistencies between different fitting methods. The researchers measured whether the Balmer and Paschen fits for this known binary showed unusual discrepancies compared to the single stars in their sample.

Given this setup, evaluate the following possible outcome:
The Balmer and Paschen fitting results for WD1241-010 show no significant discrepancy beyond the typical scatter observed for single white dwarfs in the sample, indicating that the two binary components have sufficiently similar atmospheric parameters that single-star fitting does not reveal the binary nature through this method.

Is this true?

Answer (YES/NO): YES